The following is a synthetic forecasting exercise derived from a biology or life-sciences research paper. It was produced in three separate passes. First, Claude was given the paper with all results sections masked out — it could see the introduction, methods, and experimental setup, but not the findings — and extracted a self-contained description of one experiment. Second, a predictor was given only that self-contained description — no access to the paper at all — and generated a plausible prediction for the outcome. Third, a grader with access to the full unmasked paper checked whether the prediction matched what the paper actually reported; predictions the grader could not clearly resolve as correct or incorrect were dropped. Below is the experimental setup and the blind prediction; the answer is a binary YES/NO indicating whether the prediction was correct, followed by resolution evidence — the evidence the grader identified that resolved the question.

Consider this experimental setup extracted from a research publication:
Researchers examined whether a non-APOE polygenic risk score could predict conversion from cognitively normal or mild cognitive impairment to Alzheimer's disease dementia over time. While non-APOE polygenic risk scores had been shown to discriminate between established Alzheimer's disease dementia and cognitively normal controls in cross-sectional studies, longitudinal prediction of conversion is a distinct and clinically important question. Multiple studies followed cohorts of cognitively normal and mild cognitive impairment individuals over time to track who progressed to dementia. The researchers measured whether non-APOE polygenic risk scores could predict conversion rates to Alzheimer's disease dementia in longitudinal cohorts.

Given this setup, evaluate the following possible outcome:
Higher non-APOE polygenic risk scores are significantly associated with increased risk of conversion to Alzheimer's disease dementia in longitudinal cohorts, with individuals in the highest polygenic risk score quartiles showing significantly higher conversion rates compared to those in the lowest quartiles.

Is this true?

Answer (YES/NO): NO